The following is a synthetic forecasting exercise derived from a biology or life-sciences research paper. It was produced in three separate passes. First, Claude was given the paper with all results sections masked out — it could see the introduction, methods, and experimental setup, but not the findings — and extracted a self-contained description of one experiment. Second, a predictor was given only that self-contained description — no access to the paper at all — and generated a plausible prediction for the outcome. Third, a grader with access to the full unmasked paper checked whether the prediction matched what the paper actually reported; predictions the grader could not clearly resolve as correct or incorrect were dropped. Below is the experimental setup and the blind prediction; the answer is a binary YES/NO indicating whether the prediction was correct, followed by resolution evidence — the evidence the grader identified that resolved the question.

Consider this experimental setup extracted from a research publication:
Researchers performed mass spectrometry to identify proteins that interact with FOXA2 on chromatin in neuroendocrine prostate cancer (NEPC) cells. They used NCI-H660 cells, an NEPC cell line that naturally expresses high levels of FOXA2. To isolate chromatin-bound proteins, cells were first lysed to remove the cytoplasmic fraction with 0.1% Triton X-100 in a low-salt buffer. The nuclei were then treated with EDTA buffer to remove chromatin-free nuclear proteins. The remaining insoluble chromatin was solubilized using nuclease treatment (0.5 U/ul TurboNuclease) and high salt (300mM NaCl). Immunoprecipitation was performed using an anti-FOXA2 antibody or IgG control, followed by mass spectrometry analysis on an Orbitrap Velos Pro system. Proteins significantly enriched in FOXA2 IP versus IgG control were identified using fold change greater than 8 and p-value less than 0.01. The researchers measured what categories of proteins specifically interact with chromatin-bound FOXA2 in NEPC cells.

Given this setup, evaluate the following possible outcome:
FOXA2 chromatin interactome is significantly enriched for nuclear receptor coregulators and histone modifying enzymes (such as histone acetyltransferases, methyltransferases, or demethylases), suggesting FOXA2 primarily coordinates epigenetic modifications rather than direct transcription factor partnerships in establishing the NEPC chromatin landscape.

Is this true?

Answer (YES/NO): NO